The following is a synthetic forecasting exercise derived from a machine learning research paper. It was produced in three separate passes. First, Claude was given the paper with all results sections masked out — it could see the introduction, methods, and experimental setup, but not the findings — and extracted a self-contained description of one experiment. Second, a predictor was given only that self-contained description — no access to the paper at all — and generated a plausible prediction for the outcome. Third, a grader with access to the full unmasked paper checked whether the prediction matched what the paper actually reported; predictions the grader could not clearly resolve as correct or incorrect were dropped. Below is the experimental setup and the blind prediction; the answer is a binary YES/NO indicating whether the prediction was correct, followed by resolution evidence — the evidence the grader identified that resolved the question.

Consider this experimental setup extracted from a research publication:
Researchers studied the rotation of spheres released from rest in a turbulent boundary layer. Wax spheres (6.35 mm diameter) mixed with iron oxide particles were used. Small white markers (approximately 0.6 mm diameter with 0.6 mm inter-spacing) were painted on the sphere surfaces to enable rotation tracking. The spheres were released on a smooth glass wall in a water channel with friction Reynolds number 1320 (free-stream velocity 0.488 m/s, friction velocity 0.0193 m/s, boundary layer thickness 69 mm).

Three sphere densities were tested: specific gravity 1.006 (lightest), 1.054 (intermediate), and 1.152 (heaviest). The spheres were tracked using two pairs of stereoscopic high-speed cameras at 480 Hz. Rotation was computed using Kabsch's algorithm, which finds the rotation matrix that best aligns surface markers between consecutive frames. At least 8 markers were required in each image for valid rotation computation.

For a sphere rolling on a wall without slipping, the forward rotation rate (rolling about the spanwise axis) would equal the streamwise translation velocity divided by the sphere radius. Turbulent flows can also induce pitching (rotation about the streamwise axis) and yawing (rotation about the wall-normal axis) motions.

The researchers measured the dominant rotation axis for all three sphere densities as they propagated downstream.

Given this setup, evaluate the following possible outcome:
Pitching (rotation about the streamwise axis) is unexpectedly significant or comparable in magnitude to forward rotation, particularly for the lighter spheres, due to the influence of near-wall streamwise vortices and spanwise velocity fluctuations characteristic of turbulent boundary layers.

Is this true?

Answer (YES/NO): NO